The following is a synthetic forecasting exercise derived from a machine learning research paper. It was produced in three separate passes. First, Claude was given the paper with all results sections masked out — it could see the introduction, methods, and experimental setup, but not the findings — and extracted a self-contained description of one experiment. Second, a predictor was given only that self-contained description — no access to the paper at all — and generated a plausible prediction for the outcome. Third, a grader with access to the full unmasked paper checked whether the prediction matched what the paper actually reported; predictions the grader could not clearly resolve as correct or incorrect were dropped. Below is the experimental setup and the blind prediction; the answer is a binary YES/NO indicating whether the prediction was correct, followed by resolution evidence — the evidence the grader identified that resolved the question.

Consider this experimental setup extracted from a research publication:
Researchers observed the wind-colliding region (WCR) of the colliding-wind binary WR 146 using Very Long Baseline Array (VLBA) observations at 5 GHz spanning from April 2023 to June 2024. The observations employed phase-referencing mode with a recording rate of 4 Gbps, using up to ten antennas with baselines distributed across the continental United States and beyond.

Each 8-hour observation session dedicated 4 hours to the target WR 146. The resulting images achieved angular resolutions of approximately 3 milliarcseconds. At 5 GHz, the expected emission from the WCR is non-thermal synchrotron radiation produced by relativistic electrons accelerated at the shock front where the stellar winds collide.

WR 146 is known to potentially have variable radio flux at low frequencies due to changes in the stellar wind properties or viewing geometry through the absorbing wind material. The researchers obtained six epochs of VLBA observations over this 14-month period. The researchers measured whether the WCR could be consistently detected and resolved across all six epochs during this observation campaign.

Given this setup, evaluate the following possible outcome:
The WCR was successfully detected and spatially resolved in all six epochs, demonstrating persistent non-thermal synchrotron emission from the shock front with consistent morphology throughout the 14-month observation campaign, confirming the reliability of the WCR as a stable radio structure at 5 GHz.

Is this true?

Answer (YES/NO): NO